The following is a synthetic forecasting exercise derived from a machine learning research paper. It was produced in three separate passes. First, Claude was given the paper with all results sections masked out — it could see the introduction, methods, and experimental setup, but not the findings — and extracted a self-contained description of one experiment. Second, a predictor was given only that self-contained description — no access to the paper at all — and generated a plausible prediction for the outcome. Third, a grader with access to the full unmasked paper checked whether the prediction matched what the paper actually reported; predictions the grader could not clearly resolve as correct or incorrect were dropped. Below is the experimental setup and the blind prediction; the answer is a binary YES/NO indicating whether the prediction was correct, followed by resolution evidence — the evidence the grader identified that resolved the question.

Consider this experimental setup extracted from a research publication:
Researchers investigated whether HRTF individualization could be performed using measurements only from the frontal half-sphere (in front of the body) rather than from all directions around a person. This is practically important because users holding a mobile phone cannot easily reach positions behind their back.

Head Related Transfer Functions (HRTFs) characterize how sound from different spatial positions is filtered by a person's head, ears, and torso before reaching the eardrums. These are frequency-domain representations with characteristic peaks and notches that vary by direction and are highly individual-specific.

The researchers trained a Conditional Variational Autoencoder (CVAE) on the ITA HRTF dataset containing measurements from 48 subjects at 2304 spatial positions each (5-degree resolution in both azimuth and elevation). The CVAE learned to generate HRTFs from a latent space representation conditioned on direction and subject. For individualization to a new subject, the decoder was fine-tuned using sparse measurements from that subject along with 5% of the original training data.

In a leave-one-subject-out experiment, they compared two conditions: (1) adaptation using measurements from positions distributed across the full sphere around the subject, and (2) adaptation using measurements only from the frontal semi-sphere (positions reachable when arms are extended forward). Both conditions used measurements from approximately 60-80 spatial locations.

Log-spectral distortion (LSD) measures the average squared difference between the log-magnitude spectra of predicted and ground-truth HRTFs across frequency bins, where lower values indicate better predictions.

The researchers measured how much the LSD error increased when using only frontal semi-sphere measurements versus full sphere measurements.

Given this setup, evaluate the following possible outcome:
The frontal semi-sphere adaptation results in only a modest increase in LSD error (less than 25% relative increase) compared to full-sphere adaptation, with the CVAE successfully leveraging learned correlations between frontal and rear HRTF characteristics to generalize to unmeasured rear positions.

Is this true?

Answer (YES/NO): YES